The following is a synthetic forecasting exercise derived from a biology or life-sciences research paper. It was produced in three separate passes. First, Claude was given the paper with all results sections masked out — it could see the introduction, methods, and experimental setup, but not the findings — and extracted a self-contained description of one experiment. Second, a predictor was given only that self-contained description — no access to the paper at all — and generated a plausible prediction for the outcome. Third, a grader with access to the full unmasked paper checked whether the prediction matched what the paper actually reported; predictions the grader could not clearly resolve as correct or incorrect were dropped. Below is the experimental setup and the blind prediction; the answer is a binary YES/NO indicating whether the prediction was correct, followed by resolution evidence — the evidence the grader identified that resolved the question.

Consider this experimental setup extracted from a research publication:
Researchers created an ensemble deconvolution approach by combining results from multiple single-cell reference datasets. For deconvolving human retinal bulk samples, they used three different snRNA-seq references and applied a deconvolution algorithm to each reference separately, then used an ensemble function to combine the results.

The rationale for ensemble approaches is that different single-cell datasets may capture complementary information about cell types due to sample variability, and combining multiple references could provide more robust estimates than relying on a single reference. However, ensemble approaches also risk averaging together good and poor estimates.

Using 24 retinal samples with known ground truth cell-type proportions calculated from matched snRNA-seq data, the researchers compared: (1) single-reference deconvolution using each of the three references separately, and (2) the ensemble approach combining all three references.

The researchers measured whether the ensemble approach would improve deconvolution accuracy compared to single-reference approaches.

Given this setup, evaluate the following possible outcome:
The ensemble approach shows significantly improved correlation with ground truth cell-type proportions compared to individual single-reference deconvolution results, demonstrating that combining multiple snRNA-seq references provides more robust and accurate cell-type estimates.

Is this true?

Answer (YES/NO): NO